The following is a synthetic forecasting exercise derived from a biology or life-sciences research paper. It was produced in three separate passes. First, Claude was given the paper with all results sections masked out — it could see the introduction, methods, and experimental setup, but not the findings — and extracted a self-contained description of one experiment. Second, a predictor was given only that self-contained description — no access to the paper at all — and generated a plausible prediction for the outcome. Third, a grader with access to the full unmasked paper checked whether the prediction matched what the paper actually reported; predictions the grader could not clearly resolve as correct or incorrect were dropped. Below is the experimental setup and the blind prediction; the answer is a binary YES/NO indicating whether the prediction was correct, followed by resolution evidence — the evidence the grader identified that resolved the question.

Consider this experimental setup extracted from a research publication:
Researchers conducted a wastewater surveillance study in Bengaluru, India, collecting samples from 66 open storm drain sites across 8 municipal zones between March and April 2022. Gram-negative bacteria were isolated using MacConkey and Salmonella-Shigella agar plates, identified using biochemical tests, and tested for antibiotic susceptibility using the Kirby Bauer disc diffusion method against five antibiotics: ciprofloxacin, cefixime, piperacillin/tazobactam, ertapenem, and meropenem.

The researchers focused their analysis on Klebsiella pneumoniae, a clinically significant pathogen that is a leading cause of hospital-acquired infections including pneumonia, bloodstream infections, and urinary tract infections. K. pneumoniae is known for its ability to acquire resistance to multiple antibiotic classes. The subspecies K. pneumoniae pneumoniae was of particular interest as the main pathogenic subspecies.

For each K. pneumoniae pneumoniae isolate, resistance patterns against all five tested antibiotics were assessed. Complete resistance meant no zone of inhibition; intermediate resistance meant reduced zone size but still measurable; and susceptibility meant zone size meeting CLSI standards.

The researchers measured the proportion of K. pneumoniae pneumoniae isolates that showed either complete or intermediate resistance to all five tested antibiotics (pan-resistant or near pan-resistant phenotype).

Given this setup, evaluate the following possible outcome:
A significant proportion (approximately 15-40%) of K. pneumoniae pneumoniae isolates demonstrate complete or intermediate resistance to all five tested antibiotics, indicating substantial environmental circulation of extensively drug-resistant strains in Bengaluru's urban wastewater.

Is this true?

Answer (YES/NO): YES